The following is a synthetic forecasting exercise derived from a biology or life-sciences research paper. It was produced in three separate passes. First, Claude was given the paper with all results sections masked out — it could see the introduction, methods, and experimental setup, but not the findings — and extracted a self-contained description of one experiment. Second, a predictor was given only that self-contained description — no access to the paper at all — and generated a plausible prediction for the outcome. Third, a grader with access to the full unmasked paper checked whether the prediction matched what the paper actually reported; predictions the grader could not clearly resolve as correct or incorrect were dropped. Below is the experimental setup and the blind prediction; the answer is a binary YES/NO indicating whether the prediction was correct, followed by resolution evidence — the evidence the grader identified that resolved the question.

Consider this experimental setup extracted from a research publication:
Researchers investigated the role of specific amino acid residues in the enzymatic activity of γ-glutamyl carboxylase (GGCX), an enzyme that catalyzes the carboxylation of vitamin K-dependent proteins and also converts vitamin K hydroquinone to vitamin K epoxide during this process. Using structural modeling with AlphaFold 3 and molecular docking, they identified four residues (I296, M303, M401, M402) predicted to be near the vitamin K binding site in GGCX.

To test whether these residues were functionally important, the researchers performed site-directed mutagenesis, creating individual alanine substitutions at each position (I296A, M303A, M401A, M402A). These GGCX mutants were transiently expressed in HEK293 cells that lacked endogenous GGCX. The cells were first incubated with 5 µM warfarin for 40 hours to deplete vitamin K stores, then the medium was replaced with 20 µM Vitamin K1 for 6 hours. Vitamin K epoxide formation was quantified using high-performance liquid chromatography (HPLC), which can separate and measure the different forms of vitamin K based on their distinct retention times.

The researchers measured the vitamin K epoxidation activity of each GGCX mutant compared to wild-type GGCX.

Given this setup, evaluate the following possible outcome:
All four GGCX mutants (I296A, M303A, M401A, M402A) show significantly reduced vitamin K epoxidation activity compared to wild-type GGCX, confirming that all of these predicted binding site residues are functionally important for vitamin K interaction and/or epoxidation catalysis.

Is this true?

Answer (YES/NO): YES